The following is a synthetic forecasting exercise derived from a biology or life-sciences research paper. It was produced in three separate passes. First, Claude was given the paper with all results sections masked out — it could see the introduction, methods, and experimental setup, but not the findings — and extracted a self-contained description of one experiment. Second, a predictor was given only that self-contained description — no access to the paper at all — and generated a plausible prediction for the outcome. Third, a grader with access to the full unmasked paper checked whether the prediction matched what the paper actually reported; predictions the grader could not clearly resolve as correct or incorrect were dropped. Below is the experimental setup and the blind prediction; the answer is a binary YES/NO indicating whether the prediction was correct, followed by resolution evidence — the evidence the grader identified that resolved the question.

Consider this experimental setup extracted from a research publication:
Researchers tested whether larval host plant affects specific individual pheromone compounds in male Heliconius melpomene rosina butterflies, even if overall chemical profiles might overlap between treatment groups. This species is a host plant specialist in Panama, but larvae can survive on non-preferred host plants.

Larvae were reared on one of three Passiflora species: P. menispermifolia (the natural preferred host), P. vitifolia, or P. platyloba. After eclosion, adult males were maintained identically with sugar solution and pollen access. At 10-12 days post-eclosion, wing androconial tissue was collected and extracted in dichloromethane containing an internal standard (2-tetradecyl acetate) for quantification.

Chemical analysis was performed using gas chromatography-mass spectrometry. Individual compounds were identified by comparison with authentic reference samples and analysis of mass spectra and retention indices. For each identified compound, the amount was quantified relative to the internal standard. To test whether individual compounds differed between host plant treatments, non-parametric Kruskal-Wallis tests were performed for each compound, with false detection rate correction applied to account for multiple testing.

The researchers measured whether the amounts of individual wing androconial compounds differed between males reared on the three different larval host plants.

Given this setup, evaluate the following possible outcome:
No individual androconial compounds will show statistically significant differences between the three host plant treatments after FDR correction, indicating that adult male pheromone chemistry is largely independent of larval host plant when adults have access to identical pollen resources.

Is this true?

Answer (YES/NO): NO